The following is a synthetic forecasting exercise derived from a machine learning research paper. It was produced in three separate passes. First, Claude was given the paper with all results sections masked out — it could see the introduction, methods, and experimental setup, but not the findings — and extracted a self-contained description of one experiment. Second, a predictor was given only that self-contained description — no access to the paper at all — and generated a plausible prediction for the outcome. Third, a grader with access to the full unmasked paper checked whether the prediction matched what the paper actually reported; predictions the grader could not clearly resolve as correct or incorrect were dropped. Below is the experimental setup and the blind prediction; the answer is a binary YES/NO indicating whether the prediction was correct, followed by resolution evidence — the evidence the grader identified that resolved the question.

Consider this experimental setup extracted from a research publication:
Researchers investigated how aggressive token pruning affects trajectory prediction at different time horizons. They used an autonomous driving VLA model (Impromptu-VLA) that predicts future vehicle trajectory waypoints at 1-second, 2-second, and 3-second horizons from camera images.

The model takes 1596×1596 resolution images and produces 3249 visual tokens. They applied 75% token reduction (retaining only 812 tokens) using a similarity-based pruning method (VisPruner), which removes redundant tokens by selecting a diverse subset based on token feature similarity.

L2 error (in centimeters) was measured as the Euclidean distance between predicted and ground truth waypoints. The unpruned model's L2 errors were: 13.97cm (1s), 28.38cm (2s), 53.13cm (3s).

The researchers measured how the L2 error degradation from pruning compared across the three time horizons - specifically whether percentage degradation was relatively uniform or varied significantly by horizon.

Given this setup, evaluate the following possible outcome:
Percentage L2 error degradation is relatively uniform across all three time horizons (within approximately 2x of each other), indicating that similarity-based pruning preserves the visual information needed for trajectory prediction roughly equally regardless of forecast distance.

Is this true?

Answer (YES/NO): YES